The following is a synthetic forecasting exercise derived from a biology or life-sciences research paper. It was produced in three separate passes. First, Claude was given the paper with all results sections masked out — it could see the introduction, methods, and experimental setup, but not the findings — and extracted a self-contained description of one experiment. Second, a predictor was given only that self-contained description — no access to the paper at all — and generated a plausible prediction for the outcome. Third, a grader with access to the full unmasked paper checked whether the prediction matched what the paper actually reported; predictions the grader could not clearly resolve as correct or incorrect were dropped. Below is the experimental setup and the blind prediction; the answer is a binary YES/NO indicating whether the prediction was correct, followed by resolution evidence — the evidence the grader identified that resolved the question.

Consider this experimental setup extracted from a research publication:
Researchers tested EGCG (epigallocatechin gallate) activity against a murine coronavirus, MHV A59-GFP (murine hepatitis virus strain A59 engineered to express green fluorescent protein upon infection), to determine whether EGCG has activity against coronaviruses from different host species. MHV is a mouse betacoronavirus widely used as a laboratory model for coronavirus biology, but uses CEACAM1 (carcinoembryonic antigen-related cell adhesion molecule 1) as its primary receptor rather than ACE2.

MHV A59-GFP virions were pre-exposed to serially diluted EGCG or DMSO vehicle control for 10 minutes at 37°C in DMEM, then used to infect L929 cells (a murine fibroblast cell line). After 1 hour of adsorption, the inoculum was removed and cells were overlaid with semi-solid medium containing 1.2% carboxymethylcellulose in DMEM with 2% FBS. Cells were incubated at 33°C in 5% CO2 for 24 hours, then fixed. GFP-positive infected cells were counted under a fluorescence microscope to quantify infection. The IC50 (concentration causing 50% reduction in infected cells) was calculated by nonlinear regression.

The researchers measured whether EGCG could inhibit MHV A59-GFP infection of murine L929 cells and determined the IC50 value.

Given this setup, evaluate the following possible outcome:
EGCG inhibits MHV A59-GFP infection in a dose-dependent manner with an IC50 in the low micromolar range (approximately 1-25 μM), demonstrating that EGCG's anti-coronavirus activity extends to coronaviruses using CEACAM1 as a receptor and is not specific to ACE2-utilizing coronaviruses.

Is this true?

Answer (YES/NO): NO